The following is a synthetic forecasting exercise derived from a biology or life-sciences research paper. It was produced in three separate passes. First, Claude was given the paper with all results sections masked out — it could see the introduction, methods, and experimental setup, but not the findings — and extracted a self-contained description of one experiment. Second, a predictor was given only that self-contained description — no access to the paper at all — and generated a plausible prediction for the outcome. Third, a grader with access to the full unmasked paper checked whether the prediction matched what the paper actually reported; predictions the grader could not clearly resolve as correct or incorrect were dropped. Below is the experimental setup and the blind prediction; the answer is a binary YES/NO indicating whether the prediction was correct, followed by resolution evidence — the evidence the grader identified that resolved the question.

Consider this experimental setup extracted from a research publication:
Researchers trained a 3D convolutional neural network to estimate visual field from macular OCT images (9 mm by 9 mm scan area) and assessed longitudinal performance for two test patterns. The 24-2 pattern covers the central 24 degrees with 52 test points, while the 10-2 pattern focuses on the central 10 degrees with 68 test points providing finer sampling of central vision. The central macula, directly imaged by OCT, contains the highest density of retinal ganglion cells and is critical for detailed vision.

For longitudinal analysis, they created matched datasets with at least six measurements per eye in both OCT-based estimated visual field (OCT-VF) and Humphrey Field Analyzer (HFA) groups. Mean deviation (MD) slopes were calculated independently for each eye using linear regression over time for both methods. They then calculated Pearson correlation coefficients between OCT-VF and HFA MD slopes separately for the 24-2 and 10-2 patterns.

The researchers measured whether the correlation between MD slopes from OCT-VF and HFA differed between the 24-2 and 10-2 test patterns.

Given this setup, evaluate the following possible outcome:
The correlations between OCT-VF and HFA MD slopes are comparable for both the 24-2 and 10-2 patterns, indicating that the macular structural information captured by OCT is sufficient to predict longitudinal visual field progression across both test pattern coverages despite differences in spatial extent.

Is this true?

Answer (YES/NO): NO